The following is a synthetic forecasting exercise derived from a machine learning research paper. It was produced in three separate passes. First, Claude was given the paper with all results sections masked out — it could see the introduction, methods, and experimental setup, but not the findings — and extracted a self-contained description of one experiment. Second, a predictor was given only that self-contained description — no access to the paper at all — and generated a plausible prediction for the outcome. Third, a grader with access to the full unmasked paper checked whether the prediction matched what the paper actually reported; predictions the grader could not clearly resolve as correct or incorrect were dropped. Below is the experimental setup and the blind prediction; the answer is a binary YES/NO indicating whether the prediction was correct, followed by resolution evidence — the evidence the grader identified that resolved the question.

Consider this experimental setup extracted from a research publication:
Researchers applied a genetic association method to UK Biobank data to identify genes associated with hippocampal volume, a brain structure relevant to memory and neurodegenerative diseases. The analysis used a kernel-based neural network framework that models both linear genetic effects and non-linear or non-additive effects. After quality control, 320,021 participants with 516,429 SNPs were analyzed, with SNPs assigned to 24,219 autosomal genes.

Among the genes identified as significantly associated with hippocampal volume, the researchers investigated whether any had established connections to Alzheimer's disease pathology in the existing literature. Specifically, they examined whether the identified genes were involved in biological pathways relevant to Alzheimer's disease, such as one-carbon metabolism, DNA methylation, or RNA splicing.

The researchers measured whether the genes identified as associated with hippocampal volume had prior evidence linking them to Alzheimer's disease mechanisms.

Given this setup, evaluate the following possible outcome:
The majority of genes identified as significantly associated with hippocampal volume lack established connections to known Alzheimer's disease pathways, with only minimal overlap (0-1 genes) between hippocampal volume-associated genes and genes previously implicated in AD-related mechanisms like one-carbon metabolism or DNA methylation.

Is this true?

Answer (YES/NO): NO